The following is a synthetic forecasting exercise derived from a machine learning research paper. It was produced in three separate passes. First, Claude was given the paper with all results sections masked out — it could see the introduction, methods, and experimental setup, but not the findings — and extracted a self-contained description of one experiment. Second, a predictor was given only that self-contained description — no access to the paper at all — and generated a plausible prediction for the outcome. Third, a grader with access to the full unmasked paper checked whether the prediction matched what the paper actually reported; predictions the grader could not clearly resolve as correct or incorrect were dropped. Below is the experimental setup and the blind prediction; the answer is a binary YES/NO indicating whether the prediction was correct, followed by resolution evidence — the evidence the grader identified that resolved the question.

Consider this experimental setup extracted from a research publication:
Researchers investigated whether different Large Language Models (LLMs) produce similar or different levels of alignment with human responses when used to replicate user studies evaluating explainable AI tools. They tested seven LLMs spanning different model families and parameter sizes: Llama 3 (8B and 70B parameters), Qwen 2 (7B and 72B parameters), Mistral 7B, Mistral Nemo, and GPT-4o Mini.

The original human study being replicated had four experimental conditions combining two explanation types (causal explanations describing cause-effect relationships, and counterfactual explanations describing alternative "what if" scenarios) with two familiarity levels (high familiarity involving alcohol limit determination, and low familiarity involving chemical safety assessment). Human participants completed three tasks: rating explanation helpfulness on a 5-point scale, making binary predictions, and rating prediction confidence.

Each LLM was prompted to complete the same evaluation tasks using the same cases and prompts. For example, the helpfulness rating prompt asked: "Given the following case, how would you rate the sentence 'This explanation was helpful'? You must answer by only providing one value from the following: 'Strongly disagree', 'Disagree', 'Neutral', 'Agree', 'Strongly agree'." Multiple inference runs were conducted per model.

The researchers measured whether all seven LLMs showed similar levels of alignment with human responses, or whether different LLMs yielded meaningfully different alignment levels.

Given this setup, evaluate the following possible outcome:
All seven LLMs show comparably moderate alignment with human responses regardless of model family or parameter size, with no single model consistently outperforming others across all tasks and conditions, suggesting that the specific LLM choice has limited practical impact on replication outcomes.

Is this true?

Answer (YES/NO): NO